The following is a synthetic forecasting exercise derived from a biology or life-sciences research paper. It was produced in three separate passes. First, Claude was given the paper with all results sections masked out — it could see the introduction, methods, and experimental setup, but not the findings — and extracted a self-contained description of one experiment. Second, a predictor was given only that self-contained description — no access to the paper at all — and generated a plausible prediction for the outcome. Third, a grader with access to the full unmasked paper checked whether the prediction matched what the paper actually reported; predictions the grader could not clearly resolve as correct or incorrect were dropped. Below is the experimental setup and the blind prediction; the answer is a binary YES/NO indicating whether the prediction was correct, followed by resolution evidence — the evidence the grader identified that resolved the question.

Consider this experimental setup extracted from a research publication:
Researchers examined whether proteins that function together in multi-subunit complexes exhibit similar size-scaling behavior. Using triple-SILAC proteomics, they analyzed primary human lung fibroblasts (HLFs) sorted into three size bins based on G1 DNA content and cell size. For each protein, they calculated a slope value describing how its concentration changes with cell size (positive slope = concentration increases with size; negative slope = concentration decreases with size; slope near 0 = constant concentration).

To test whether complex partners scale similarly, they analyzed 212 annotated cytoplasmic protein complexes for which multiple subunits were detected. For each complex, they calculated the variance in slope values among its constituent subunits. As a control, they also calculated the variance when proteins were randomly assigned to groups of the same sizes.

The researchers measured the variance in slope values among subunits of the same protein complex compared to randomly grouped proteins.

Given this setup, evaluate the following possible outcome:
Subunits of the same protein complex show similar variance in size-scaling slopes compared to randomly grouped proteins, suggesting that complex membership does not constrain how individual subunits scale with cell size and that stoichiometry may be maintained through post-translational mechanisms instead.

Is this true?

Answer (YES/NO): NO